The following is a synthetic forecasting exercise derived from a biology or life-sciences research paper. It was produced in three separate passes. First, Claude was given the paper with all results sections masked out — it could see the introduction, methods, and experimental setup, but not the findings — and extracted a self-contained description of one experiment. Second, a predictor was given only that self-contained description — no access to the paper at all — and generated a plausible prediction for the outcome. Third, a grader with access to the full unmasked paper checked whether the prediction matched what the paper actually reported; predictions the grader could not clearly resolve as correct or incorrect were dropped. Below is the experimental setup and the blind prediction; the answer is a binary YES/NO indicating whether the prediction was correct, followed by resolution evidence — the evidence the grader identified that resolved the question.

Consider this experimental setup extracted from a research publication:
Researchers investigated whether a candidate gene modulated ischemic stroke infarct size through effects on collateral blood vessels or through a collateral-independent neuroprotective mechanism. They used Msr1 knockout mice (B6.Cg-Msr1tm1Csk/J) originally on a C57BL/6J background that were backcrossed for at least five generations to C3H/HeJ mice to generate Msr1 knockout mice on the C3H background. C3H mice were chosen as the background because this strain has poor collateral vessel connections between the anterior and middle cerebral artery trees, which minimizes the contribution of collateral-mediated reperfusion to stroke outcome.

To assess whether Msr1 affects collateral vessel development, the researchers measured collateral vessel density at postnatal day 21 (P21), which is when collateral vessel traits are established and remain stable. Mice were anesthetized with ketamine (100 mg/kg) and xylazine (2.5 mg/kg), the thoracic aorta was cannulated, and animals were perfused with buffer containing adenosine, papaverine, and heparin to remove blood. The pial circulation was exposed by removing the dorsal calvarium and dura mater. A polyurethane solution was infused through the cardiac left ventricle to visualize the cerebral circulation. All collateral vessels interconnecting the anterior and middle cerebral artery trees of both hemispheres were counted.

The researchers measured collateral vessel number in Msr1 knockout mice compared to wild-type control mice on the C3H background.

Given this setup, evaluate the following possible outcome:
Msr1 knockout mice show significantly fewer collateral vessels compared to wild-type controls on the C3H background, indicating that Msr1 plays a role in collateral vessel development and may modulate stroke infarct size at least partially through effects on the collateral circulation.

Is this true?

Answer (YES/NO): NO